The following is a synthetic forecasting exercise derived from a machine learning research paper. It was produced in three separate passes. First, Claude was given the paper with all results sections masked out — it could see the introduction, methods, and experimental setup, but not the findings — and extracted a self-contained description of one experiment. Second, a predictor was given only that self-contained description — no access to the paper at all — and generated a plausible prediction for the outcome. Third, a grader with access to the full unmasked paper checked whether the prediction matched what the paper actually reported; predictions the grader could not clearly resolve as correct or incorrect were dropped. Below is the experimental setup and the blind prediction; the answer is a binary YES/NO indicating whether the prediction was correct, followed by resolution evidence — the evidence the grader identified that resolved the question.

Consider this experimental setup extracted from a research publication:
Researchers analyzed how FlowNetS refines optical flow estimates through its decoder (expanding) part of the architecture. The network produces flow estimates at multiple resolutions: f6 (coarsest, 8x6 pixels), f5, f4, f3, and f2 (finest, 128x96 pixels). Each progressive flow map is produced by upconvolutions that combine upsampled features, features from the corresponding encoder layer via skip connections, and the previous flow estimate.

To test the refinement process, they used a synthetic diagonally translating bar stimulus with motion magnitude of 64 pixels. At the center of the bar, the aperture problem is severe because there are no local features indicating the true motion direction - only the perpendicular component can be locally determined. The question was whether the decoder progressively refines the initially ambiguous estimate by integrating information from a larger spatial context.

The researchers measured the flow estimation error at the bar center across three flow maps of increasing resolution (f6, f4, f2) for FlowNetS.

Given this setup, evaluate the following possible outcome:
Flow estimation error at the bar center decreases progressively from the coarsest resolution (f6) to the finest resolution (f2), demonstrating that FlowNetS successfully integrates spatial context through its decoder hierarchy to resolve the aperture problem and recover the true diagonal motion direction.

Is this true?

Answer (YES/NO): YES